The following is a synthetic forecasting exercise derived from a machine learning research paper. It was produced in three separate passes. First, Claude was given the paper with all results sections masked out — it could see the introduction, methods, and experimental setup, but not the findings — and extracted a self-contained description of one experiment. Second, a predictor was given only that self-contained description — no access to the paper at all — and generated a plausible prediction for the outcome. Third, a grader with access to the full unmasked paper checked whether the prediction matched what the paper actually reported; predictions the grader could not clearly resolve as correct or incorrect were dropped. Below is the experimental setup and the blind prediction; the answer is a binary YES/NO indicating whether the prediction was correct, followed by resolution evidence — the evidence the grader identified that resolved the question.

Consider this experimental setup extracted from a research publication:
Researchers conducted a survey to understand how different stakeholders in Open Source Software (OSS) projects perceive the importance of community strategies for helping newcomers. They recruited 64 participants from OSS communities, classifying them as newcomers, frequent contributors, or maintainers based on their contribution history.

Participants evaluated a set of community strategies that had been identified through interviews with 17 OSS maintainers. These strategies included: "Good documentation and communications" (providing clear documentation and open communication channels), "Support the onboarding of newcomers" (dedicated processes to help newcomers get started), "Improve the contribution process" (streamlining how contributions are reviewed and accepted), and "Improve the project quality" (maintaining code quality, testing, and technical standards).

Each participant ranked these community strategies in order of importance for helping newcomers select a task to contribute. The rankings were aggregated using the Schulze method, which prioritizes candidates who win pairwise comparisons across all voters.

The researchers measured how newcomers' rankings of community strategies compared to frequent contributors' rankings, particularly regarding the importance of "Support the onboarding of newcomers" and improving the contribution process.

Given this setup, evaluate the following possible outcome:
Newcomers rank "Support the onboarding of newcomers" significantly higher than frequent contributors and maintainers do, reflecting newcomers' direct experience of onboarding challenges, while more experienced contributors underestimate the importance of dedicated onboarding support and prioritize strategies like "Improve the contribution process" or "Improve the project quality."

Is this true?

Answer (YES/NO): NO